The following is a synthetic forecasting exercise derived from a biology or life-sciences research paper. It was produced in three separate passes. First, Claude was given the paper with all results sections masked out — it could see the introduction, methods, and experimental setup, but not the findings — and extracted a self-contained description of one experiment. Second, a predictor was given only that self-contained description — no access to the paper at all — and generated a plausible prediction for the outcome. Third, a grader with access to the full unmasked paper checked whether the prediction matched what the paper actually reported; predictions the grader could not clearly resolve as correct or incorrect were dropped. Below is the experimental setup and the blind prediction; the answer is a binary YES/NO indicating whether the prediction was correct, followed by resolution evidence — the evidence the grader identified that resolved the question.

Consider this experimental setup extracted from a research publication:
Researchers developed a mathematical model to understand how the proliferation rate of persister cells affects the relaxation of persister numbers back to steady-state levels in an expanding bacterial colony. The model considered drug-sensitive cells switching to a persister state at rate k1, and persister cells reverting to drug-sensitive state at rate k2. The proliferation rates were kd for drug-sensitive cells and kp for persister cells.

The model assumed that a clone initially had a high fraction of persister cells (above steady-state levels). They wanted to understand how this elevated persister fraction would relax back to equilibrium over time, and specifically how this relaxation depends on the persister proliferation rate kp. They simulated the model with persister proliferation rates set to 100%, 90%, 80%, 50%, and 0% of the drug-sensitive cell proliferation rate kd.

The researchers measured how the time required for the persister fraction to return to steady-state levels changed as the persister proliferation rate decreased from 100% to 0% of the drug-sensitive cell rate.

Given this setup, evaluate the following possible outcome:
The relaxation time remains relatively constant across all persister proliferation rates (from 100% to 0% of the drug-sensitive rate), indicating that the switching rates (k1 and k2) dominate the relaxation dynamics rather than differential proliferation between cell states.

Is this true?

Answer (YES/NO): NO